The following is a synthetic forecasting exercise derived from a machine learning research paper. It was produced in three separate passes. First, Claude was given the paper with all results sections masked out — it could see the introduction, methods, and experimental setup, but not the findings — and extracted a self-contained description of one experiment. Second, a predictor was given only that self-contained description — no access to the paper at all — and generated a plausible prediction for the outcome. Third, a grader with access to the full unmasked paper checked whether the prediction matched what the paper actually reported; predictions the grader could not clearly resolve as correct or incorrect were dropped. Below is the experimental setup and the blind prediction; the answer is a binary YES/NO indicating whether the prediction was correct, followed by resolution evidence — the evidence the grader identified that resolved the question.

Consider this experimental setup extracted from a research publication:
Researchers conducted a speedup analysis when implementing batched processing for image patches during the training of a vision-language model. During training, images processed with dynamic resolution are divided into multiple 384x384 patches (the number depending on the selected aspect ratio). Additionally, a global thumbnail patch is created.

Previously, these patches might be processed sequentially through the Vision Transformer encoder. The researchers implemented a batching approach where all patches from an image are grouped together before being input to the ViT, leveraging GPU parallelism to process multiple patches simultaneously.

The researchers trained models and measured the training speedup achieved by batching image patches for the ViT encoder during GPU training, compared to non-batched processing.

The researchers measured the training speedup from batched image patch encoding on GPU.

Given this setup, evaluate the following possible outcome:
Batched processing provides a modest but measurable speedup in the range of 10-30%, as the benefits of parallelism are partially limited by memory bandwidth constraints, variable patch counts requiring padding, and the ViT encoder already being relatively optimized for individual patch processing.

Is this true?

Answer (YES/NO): YES